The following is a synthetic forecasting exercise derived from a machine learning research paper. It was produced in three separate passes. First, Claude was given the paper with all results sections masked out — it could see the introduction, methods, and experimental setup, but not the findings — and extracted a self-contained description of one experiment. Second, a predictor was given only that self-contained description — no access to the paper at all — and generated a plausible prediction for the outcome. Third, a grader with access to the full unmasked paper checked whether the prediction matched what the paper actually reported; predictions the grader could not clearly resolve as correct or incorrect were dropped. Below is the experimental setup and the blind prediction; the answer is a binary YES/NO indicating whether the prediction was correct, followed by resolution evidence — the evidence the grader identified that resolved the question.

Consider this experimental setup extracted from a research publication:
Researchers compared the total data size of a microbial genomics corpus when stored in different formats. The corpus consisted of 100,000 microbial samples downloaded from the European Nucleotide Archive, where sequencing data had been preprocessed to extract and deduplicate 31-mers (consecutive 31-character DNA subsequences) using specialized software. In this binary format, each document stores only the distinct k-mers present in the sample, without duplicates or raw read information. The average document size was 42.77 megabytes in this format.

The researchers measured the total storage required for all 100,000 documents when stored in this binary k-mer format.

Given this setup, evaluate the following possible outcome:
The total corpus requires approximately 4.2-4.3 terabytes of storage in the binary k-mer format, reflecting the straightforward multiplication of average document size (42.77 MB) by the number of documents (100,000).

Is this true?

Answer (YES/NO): NO